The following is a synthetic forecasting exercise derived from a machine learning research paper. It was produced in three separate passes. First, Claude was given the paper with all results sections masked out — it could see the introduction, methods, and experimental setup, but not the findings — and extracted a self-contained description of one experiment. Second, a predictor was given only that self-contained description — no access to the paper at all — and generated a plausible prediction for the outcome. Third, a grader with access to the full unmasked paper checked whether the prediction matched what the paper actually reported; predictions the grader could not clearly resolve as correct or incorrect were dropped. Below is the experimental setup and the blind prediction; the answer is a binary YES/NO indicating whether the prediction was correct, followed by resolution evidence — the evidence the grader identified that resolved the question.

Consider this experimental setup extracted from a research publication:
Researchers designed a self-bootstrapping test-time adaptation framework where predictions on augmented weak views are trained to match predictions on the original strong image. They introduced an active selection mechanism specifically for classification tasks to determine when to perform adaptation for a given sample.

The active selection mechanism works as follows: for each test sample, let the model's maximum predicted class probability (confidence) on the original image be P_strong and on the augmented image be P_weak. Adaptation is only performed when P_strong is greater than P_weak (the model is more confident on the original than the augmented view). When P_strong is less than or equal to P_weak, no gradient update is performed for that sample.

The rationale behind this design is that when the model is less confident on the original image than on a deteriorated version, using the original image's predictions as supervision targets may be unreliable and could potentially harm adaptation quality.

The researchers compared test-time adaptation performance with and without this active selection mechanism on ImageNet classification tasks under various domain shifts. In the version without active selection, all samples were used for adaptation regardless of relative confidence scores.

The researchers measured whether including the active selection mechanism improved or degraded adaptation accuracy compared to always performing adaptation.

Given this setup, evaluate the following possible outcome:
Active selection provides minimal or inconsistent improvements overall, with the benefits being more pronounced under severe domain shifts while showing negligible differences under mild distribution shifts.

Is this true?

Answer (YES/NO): NO